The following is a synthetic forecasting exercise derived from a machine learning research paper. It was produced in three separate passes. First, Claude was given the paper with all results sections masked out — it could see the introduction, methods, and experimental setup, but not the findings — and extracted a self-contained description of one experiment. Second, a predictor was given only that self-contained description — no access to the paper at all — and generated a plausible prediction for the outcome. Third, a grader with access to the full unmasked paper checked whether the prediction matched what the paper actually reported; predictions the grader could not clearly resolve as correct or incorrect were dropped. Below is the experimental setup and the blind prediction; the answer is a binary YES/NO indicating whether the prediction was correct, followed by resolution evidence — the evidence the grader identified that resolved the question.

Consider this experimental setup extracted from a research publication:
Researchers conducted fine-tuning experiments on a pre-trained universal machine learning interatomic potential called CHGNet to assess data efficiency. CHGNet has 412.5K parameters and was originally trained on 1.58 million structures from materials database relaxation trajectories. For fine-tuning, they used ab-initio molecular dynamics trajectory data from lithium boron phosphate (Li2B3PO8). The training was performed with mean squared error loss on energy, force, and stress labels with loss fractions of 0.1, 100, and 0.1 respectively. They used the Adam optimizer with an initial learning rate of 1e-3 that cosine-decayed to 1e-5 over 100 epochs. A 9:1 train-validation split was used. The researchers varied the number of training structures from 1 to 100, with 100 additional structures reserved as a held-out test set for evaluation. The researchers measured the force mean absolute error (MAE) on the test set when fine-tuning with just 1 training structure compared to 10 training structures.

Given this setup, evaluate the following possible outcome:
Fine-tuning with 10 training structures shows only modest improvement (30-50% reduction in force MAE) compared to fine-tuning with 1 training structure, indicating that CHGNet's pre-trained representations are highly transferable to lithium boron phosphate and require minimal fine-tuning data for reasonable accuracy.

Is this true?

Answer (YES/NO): NO